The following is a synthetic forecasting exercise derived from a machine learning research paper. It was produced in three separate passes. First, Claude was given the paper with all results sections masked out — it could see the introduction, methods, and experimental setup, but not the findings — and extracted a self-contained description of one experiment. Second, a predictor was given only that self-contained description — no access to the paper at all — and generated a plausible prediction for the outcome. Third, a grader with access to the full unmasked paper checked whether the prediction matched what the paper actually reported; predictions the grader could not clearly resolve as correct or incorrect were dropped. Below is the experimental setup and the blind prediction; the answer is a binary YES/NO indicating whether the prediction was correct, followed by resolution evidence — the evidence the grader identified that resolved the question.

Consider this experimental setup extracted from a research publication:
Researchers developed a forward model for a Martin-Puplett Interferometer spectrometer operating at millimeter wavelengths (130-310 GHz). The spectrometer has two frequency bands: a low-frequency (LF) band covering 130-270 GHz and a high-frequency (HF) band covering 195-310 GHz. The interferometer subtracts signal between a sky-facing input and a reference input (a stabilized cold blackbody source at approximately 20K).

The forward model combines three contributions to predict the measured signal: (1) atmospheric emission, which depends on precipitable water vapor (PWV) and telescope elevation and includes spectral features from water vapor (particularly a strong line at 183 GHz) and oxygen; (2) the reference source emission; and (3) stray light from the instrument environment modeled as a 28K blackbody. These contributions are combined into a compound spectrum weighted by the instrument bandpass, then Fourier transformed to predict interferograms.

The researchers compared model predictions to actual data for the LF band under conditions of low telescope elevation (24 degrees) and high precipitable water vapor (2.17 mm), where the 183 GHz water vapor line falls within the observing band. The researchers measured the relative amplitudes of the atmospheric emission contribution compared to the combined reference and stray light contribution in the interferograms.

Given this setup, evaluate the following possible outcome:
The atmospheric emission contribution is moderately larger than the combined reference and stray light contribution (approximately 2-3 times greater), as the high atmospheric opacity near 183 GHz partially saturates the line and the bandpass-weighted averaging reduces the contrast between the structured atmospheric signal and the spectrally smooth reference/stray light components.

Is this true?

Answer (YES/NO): NO